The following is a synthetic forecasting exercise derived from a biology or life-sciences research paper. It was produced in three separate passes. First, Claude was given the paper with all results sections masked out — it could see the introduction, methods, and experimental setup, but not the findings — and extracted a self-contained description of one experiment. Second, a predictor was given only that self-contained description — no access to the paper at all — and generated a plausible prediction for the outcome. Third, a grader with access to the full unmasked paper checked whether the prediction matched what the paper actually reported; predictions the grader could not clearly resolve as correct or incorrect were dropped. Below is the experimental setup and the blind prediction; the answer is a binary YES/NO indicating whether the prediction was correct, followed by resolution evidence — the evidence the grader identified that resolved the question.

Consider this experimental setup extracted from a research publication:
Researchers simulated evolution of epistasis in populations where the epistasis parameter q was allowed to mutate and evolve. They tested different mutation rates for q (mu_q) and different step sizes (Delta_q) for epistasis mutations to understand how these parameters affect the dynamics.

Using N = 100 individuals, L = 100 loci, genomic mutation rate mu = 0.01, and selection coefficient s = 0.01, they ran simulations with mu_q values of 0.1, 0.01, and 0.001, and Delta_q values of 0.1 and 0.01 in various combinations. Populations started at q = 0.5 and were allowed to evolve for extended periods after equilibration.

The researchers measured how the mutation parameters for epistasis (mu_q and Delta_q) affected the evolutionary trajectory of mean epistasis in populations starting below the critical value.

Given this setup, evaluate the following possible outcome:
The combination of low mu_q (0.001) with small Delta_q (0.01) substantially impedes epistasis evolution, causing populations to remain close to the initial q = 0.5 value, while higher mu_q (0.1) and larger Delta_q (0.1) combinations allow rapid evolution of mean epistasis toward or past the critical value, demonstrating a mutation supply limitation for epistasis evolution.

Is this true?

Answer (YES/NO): NO